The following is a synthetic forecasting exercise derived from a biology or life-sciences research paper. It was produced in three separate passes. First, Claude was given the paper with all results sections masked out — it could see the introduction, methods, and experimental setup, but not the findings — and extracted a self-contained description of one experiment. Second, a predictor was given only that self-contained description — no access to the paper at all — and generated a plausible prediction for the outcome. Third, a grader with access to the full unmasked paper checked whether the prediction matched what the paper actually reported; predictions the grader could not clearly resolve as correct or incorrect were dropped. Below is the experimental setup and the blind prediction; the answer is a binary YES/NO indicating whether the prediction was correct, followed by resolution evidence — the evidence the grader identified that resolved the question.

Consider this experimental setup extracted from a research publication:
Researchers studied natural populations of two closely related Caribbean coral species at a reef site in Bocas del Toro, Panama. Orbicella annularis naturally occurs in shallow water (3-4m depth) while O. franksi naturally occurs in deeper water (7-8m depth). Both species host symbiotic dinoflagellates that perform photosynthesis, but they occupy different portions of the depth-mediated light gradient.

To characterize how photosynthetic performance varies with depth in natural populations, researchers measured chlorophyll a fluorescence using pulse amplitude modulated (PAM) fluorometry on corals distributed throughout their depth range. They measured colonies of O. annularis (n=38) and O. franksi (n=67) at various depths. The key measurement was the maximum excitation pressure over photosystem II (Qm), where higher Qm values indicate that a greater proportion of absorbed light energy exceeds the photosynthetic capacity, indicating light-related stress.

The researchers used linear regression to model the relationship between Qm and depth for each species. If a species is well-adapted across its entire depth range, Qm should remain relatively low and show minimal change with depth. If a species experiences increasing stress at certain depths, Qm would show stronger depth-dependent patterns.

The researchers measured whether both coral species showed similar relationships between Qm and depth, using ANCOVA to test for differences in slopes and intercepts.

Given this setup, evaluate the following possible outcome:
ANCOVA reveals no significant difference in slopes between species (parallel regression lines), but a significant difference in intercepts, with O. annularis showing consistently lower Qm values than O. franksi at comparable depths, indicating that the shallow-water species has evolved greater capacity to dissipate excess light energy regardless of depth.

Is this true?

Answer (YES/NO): NO